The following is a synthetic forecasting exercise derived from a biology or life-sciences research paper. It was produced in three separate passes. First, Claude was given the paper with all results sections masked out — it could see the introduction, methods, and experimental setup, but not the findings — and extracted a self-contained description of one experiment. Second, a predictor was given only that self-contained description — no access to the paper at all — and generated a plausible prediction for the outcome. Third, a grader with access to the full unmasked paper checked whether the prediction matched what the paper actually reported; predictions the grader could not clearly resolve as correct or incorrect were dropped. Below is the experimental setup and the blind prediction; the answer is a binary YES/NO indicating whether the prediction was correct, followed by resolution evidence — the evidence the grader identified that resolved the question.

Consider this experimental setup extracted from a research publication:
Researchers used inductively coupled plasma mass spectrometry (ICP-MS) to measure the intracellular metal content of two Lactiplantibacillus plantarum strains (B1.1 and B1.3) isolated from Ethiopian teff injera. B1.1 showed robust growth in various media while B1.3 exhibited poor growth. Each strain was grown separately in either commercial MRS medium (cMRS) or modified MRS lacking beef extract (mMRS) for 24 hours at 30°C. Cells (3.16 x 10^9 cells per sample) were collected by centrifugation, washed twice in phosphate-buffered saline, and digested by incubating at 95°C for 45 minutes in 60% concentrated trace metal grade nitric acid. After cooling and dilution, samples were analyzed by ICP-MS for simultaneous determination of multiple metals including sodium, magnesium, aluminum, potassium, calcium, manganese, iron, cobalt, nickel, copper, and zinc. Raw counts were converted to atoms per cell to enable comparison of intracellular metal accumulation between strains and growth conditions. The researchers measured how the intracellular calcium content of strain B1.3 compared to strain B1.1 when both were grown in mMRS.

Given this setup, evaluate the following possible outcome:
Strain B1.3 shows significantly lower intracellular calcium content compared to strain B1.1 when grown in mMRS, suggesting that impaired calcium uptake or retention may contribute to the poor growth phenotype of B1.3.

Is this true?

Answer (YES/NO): YES